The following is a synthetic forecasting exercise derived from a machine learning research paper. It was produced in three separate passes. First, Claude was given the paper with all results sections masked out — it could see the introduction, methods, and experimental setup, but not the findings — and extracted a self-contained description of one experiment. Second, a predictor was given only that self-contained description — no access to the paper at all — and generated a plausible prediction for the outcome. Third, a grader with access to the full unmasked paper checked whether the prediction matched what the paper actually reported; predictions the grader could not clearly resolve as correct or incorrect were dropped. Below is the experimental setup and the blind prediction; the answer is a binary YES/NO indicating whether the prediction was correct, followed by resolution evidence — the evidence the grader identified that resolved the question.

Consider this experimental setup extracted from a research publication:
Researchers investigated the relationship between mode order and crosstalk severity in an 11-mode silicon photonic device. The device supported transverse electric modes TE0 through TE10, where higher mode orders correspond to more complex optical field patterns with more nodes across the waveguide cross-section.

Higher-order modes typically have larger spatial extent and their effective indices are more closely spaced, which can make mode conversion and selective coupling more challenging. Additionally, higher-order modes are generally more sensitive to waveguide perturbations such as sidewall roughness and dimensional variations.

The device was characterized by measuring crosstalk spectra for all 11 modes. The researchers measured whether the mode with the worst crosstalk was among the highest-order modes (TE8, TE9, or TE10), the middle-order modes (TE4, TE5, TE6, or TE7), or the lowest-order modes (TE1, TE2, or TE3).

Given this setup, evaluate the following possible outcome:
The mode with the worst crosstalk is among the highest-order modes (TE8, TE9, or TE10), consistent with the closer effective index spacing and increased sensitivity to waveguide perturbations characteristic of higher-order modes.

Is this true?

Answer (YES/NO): YES